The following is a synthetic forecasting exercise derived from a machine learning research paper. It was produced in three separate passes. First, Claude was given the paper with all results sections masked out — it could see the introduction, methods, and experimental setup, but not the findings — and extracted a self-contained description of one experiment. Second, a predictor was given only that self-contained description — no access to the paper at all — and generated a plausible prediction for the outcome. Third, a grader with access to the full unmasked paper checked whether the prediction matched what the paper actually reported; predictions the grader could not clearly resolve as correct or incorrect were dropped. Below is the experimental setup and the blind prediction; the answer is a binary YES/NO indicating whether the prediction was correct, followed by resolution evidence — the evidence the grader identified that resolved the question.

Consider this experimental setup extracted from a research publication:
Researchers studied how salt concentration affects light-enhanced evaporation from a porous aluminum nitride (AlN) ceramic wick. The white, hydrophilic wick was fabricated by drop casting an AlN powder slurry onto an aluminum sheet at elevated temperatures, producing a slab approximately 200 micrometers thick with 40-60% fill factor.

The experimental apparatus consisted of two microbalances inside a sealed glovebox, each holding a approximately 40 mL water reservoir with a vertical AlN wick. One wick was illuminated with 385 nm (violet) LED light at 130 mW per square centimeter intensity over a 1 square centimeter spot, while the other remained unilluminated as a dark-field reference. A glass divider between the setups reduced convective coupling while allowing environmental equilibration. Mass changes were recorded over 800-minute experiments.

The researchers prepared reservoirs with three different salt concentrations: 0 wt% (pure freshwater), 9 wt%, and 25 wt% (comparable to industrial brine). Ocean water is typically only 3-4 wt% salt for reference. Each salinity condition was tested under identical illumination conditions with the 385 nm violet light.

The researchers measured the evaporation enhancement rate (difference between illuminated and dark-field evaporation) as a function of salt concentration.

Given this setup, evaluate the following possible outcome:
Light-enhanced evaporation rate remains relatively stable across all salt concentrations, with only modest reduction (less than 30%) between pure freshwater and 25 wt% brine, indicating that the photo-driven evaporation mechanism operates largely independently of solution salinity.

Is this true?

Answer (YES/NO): NO